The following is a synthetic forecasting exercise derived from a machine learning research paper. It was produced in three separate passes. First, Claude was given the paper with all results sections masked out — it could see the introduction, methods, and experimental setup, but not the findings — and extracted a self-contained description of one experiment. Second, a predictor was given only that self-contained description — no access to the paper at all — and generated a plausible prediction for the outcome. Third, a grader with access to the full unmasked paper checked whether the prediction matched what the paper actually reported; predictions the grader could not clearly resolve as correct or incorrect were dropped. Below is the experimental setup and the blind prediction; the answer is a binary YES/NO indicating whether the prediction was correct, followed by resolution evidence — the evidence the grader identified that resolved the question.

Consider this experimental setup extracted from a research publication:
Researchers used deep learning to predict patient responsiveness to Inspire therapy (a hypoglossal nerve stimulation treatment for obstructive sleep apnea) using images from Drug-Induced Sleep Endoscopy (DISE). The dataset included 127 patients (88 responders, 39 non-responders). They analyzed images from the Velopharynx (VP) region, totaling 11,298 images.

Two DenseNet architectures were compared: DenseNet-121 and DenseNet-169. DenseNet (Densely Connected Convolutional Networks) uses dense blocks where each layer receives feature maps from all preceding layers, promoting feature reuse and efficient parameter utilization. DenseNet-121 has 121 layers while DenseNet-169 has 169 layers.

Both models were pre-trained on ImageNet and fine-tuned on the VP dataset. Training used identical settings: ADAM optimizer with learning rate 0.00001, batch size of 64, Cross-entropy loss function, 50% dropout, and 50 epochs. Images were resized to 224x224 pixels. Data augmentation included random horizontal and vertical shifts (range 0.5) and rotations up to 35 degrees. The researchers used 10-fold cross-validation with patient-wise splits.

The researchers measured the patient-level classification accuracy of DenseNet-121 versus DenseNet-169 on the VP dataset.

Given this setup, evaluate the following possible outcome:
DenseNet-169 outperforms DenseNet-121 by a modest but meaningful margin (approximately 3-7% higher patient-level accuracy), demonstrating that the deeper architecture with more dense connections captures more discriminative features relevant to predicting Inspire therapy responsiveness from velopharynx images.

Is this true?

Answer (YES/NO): YES